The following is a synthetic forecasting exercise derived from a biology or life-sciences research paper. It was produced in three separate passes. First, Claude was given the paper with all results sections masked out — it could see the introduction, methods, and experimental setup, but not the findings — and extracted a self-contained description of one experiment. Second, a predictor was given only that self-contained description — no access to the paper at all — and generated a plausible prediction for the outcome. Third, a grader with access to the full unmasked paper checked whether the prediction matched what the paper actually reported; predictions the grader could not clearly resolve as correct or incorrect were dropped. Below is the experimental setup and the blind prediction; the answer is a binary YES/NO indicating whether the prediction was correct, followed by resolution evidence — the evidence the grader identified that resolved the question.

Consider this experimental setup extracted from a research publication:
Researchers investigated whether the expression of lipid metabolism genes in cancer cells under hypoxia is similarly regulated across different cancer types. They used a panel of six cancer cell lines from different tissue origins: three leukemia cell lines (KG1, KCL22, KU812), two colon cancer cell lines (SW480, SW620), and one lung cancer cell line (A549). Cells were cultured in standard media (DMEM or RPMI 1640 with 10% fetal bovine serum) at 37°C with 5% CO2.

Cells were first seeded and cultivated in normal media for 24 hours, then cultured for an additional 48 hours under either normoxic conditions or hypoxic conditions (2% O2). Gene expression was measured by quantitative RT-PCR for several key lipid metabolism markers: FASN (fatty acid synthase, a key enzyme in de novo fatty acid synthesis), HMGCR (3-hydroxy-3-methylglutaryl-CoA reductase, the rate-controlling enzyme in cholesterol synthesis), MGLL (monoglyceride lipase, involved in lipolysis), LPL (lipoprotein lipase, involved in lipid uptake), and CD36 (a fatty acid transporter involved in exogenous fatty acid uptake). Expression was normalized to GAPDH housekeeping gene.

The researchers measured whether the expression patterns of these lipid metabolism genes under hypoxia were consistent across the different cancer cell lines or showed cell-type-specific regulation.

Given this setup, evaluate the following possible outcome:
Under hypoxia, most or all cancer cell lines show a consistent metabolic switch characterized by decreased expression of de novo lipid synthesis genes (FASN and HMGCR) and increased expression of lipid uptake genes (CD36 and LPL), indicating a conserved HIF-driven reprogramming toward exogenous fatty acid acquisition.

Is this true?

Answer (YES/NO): NO